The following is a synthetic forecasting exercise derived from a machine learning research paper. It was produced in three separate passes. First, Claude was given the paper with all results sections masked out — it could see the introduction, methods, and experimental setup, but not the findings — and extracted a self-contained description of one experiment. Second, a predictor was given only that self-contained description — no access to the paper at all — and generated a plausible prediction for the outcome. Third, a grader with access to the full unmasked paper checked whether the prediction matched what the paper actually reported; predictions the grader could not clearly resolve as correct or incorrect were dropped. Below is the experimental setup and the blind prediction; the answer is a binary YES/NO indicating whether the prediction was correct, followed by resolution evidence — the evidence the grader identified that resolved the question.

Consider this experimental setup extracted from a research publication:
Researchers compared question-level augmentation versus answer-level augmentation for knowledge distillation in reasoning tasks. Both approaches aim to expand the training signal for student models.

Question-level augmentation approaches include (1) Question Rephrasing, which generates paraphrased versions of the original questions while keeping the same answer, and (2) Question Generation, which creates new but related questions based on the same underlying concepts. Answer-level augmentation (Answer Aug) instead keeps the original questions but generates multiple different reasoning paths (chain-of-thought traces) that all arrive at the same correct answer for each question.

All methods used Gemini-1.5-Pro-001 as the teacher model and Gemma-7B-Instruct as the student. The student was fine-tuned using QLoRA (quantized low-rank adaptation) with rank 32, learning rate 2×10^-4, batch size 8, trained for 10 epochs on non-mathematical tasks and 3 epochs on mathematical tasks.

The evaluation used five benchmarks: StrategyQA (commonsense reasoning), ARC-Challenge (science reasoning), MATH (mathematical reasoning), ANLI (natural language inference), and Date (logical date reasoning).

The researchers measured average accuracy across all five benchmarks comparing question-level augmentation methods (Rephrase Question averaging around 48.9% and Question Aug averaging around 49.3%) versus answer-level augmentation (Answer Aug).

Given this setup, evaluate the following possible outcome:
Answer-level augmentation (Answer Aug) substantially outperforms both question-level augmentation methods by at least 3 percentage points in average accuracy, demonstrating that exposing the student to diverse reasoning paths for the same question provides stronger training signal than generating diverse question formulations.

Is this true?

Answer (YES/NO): NO